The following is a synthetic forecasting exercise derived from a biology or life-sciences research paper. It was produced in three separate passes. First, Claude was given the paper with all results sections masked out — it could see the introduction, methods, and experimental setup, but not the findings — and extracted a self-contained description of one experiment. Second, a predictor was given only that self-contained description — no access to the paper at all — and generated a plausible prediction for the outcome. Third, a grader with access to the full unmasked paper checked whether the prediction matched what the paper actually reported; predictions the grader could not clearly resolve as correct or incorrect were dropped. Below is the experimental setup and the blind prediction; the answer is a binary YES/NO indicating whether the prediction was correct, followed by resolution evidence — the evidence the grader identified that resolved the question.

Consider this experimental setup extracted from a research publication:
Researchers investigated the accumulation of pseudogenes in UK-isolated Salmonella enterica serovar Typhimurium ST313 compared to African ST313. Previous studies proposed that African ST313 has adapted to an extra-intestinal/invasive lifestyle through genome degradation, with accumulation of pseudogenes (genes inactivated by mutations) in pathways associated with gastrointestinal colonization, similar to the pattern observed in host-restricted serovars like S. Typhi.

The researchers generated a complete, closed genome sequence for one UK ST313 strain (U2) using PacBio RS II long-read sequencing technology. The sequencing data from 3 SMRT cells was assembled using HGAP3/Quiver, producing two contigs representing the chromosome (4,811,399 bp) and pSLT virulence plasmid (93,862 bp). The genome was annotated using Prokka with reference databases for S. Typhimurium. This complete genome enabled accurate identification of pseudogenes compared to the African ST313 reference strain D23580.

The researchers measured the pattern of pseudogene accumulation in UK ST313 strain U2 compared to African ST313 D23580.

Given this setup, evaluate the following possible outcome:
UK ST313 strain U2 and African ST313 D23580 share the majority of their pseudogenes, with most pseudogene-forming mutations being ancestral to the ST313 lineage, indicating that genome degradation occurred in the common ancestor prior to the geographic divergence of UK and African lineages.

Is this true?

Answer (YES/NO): YES